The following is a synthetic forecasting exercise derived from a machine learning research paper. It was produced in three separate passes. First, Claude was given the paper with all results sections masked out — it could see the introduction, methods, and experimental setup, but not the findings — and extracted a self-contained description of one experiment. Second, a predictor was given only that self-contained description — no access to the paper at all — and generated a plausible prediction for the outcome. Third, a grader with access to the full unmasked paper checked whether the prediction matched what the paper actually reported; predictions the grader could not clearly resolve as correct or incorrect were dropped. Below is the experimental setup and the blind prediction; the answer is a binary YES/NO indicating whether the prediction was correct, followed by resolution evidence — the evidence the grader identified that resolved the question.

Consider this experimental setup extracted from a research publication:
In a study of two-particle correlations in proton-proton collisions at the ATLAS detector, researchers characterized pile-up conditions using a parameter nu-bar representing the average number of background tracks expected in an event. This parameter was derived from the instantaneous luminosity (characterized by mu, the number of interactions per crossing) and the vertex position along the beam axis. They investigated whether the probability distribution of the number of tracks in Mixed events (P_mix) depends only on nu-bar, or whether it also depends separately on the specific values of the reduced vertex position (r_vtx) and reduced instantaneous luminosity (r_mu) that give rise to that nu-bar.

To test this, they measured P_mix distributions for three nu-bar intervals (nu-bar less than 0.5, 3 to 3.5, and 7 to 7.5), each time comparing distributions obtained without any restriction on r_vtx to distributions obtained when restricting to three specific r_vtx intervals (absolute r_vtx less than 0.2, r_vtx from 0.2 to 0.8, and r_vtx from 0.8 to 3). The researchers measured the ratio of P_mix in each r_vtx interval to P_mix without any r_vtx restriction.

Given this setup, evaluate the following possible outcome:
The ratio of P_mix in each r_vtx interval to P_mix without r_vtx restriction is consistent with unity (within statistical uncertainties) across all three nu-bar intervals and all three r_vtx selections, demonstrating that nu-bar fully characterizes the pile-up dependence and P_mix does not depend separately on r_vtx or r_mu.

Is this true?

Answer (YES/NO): NO